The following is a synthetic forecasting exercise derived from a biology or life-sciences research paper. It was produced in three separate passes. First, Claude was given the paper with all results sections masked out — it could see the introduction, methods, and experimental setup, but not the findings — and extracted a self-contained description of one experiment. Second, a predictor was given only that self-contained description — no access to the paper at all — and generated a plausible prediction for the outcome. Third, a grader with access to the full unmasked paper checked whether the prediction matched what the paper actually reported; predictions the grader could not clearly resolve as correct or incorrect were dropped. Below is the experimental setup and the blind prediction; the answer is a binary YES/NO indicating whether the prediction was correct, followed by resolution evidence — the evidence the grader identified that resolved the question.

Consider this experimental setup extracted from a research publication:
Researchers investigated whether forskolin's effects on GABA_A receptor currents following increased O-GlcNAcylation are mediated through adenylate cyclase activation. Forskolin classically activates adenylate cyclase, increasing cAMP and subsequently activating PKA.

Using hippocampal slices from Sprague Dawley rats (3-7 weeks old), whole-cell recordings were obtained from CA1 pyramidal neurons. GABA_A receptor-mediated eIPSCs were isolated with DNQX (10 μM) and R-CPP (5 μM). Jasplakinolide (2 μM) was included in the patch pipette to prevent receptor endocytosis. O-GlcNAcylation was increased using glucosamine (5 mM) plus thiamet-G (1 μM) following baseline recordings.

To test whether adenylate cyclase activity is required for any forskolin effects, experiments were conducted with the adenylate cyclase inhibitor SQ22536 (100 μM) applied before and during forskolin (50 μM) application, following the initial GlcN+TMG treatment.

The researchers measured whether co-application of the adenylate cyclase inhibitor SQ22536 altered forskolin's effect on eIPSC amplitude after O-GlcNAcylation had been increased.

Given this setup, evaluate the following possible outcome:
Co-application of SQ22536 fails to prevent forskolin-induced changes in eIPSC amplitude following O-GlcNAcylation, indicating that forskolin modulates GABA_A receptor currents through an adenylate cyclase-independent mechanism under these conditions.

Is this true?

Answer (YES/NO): YES